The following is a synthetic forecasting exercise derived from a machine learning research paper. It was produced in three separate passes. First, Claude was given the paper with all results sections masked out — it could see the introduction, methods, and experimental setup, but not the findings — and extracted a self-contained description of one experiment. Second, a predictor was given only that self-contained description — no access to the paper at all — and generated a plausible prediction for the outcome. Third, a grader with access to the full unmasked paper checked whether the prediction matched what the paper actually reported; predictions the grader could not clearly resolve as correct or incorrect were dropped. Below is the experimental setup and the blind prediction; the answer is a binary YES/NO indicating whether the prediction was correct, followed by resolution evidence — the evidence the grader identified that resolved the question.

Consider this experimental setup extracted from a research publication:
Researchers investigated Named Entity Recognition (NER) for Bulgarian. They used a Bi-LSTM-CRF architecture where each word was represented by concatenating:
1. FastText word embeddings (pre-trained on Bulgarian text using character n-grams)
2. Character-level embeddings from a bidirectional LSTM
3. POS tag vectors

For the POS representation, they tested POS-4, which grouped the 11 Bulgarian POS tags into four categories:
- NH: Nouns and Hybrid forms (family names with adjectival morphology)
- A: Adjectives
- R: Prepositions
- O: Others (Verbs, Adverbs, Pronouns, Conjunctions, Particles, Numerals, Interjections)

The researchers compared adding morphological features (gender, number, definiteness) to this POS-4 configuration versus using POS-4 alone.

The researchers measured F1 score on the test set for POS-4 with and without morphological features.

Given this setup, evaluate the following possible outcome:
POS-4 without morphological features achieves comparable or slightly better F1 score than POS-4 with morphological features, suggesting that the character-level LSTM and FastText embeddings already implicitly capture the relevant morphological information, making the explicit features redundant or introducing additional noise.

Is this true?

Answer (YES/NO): NO